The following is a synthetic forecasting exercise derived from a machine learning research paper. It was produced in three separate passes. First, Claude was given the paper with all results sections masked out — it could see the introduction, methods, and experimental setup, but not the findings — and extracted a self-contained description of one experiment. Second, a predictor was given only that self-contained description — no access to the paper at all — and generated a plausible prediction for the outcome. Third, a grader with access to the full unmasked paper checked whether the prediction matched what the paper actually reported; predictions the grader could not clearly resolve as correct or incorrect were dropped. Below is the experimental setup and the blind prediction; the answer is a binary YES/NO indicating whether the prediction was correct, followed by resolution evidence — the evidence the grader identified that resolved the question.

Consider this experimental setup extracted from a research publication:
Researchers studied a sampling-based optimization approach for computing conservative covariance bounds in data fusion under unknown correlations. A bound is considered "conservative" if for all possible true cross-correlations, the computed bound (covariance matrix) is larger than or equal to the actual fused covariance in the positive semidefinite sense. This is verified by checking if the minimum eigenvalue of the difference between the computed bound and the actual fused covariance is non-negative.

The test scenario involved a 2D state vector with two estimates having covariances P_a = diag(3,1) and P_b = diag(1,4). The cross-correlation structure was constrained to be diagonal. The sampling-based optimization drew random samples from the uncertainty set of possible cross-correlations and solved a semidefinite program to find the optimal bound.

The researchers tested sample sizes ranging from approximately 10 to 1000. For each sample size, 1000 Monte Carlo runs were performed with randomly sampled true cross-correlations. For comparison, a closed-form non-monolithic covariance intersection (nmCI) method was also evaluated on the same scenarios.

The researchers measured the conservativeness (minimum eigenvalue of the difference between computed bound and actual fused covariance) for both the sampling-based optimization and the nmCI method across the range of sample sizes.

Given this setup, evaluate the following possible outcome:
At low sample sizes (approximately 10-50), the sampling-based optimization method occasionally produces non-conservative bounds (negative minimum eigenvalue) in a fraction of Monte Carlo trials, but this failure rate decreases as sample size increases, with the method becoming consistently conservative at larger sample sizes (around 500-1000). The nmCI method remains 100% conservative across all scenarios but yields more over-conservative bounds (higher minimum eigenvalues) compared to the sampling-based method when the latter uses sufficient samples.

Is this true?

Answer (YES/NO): NO